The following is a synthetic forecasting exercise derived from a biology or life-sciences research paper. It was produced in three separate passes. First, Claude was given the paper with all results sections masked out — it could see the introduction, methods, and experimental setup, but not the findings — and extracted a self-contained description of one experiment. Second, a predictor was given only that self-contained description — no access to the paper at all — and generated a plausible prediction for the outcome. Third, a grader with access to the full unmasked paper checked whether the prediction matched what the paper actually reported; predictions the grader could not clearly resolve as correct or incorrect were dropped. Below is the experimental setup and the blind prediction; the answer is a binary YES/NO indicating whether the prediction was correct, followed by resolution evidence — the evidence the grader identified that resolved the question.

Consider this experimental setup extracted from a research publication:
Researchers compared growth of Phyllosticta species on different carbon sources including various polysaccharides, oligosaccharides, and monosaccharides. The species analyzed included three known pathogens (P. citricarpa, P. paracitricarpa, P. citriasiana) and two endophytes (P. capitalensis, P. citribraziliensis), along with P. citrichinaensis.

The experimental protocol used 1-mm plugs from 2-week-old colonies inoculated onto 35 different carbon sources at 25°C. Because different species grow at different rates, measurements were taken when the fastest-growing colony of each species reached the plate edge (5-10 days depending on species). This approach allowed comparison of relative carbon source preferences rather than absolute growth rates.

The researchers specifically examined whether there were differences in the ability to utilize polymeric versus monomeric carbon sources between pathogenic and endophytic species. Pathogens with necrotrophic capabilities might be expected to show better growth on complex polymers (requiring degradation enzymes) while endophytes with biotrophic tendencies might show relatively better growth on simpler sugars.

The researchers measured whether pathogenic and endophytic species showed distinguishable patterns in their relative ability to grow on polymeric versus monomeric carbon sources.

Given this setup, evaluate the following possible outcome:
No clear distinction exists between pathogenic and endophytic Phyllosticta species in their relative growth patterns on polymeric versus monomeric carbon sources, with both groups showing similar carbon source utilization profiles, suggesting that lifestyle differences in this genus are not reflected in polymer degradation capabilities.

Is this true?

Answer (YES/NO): NO